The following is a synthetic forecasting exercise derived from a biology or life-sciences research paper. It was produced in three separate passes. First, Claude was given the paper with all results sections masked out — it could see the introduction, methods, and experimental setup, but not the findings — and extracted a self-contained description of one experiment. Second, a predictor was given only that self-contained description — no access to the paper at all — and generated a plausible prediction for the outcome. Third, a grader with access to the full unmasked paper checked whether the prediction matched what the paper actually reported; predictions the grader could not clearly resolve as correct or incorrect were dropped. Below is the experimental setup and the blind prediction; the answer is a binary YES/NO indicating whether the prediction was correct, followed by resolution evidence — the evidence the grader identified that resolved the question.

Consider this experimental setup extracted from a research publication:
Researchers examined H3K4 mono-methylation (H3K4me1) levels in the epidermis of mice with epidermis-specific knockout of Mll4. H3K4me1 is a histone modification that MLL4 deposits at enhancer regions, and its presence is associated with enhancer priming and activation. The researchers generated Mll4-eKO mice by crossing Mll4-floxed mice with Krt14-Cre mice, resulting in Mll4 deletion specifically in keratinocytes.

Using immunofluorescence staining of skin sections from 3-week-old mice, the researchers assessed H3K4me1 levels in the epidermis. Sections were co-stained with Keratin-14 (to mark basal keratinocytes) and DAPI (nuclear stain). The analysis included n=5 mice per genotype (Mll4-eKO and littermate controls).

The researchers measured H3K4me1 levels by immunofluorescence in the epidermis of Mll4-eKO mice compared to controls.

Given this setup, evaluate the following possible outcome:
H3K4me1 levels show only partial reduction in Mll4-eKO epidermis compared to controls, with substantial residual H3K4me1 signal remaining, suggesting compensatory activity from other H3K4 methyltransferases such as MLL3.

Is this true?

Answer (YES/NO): NO